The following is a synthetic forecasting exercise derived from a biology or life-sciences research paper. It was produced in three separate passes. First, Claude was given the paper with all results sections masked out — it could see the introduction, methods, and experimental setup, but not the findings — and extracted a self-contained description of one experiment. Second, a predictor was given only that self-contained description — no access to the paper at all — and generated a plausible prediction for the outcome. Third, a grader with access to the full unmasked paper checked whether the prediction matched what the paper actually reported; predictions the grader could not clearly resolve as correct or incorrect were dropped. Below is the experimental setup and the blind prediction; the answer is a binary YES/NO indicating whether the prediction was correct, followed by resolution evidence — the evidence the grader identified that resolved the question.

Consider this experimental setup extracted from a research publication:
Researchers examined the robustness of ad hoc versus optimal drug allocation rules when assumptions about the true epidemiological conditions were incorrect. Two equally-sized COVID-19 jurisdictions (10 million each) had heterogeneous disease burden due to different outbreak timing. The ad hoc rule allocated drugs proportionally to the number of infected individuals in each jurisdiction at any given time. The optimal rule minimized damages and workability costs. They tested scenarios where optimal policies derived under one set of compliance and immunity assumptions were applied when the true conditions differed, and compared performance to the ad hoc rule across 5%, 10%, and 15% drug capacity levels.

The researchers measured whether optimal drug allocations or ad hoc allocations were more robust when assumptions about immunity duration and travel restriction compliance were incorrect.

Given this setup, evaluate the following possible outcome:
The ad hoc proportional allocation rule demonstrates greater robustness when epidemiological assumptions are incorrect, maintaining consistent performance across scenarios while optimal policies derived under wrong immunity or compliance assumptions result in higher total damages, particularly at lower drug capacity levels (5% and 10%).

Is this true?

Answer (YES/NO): NO